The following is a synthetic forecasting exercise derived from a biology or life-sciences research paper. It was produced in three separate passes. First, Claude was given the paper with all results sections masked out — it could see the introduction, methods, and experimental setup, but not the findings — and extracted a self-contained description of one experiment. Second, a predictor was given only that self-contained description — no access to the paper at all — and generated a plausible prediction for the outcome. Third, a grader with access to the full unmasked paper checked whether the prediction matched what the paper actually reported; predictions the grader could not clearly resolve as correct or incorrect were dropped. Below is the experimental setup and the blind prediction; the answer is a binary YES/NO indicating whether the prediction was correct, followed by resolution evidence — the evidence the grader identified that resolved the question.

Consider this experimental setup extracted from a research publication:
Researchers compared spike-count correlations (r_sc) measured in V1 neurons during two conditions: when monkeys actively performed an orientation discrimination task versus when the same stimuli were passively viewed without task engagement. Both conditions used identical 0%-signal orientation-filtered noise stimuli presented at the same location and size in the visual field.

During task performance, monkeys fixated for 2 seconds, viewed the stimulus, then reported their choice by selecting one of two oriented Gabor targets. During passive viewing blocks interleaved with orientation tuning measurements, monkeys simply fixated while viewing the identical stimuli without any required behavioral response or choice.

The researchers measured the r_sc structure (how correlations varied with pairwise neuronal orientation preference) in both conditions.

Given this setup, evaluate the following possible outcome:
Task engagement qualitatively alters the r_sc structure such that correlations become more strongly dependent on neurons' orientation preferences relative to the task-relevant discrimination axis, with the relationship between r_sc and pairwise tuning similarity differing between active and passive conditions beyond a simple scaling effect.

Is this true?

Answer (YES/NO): YES